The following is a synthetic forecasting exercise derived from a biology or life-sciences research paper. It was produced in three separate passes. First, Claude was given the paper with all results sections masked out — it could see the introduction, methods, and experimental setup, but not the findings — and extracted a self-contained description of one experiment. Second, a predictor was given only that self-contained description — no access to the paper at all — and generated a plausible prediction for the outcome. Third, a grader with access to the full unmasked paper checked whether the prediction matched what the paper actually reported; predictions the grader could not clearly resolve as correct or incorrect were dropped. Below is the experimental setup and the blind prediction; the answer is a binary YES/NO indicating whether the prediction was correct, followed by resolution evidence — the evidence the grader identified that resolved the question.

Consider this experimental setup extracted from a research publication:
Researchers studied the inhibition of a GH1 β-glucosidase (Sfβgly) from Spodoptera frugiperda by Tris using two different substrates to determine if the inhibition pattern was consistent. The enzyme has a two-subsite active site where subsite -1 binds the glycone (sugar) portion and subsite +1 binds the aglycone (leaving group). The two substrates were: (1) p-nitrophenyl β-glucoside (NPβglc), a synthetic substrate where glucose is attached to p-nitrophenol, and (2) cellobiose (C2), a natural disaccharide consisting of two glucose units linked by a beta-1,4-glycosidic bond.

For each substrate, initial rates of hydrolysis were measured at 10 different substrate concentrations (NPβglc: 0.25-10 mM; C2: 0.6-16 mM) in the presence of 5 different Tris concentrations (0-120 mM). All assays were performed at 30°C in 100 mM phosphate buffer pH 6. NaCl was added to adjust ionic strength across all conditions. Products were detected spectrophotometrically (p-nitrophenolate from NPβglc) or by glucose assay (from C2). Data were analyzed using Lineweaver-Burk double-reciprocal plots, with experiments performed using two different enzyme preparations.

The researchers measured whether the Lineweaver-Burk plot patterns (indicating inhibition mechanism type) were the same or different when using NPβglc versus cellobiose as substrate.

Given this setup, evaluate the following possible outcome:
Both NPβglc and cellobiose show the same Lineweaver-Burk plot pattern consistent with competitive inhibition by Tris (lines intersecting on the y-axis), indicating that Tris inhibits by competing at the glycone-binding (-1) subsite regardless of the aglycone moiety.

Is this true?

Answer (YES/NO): NO